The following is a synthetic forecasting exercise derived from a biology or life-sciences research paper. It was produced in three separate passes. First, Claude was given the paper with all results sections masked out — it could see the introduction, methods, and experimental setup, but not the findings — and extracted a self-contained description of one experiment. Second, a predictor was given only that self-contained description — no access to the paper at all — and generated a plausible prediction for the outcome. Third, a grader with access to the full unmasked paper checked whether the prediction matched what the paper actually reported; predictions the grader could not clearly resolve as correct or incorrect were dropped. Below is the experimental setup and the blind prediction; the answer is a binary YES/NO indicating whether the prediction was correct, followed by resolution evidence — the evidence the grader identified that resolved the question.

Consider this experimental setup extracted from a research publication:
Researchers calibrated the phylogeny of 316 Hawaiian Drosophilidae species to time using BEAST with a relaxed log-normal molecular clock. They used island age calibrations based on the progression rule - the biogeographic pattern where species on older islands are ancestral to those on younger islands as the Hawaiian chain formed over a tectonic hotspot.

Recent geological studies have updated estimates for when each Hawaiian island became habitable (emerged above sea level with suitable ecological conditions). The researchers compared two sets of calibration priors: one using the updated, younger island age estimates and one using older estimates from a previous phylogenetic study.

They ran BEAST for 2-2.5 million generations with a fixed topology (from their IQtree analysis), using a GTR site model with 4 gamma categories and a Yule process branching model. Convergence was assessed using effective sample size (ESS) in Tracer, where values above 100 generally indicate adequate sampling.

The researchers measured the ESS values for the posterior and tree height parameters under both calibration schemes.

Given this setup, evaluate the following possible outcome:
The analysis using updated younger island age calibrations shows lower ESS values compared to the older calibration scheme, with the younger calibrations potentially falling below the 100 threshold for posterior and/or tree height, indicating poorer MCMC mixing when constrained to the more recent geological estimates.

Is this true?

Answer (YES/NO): NO